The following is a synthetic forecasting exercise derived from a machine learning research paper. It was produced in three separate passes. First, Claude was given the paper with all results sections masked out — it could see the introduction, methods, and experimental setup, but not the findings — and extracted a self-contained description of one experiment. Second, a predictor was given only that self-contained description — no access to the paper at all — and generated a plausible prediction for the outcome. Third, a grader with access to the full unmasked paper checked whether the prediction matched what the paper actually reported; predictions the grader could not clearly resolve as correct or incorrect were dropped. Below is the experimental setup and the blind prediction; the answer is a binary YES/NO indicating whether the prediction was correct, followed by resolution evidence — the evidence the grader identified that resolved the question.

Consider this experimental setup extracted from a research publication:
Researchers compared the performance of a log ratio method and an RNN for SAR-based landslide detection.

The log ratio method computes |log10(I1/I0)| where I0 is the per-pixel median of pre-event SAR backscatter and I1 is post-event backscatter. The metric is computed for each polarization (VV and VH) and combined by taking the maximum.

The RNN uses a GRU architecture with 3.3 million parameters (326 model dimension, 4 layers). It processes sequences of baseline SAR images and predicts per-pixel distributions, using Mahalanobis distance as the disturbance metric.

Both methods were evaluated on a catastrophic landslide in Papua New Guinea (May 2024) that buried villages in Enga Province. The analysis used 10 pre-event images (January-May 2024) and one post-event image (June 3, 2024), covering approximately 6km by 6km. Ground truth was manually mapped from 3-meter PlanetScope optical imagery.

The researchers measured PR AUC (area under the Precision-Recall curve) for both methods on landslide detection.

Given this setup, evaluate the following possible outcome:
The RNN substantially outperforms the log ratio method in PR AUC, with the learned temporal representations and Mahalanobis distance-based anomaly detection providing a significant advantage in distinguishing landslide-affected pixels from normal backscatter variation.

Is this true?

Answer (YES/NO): YES